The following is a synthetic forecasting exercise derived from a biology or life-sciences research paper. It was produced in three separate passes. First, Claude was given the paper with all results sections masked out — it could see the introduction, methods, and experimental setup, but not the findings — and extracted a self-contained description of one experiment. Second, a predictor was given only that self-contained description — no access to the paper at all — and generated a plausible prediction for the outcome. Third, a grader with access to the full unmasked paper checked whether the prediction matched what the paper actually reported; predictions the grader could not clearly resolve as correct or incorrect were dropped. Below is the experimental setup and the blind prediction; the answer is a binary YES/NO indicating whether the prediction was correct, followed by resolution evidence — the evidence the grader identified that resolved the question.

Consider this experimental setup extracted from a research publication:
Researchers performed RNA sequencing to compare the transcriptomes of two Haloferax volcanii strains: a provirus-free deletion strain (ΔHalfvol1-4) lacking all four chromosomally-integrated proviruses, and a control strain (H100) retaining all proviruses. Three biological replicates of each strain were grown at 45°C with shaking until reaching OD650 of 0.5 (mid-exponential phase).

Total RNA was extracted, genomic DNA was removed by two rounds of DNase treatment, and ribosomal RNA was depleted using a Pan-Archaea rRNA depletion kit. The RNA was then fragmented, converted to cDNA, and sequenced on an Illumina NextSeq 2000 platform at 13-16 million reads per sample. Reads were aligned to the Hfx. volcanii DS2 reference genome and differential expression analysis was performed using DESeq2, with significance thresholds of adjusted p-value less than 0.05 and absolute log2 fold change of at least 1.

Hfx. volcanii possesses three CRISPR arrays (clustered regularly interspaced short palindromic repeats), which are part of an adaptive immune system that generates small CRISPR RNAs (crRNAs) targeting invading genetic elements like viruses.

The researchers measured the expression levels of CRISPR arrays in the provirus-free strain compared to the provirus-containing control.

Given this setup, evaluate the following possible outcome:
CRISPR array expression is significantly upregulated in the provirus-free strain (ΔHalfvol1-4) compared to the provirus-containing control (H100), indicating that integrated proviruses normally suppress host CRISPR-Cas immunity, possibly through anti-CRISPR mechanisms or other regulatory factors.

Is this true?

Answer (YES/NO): NO